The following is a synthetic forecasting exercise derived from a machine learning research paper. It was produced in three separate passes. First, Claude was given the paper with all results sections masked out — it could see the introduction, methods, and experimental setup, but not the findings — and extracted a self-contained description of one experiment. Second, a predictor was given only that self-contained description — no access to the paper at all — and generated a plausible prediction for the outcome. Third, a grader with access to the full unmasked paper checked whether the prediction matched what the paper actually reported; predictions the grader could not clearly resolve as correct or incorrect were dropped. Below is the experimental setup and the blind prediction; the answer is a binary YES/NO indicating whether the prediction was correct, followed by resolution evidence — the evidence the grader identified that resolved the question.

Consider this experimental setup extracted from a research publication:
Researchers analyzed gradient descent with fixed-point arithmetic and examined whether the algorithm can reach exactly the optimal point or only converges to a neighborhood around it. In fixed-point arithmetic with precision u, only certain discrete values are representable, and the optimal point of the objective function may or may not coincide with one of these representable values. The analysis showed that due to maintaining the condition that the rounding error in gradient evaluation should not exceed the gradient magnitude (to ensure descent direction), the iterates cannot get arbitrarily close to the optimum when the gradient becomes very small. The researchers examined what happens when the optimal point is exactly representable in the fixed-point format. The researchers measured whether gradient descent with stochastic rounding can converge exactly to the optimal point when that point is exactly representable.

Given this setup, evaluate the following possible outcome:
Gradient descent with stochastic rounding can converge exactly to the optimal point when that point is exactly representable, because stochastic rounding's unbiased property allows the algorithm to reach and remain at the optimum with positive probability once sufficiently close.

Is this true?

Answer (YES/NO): YES